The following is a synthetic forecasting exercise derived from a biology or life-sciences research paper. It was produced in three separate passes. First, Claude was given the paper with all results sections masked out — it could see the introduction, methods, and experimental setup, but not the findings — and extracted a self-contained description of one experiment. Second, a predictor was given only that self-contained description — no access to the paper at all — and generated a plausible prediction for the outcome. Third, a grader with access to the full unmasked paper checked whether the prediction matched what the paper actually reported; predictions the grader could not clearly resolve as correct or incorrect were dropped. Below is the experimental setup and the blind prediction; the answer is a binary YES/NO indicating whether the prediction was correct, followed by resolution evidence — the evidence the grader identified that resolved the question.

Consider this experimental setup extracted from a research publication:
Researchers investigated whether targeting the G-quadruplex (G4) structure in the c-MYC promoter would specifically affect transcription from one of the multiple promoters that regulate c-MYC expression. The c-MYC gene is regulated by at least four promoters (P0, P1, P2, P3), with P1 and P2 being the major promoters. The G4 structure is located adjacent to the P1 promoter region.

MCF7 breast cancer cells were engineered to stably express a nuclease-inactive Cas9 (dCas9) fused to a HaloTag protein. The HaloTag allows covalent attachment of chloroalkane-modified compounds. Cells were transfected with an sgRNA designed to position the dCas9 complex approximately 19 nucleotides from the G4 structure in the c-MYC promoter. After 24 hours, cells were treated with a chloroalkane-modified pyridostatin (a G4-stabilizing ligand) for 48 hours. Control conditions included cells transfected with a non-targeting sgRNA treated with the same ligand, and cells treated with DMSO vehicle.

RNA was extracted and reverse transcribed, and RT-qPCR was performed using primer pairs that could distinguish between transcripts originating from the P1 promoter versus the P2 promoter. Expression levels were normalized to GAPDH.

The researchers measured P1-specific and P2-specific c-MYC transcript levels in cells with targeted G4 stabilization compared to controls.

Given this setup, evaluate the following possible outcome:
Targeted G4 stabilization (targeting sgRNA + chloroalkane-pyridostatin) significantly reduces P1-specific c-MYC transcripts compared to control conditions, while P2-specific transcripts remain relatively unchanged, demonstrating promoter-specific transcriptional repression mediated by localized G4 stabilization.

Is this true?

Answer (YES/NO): NO